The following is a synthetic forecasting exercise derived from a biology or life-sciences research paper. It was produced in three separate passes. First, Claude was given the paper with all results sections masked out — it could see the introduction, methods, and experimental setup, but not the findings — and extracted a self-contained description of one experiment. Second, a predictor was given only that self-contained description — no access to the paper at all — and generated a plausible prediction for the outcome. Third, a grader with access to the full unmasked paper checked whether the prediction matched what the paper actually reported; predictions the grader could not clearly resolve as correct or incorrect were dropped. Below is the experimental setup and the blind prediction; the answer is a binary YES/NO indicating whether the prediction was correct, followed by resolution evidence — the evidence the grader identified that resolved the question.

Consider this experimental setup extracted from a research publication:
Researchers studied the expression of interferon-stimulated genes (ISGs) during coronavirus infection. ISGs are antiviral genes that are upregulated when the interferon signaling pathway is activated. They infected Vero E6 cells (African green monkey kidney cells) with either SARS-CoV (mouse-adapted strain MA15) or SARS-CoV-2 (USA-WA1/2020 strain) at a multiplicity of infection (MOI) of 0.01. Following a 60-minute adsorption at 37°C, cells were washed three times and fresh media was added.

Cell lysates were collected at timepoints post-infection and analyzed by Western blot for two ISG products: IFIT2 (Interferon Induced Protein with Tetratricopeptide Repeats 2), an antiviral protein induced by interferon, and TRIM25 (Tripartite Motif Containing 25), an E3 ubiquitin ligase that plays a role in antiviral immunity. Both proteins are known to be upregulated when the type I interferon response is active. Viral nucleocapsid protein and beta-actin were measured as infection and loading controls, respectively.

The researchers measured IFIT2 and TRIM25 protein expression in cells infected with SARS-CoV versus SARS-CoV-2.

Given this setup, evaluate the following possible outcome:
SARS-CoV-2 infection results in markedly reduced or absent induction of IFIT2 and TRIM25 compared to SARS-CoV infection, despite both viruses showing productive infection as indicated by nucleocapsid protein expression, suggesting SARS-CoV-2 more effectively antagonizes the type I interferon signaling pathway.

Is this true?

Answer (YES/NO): NO